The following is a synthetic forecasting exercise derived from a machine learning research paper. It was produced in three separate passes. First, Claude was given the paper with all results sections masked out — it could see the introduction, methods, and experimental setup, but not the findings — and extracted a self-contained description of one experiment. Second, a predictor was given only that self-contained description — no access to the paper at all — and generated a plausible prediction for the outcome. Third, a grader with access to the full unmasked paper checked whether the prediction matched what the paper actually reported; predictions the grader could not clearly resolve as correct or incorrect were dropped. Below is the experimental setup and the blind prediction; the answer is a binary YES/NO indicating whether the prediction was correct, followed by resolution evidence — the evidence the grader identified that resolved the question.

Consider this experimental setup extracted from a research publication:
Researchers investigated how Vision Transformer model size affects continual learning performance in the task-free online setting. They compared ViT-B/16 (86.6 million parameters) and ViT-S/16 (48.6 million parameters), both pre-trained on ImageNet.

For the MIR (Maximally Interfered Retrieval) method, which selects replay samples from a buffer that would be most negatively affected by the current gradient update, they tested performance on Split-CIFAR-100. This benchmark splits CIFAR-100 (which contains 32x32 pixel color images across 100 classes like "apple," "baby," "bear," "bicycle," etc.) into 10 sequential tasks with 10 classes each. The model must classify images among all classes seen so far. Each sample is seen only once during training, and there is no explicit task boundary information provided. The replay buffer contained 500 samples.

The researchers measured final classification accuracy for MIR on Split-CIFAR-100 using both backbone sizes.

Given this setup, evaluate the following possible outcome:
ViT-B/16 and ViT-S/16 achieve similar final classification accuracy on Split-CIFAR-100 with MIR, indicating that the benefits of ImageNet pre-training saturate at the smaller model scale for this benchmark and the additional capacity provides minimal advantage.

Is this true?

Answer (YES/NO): NO